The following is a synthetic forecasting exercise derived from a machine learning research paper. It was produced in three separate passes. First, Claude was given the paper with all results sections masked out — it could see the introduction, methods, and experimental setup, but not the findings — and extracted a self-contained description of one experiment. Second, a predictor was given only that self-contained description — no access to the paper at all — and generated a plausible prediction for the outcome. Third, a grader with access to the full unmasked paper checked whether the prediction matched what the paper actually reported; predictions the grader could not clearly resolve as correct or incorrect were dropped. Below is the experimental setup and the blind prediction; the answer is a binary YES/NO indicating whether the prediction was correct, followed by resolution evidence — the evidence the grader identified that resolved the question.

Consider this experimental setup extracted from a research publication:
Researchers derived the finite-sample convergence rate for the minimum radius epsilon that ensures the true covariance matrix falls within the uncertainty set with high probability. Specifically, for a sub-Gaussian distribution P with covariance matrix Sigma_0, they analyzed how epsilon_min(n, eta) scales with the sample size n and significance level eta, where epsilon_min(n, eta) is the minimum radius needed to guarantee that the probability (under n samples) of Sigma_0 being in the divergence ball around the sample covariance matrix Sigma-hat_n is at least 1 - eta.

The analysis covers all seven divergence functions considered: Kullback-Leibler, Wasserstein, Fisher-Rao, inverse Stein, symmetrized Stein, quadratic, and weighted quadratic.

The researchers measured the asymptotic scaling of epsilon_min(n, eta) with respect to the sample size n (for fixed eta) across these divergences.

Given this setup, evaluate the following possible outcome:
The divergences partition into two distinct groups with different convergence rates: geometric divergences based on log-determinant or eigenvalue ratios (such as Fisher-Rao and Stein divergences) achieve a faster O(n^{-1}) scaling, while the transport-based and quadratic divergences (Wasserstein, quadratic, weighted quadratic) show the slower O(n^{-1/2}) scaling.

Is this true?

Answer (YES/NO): NO